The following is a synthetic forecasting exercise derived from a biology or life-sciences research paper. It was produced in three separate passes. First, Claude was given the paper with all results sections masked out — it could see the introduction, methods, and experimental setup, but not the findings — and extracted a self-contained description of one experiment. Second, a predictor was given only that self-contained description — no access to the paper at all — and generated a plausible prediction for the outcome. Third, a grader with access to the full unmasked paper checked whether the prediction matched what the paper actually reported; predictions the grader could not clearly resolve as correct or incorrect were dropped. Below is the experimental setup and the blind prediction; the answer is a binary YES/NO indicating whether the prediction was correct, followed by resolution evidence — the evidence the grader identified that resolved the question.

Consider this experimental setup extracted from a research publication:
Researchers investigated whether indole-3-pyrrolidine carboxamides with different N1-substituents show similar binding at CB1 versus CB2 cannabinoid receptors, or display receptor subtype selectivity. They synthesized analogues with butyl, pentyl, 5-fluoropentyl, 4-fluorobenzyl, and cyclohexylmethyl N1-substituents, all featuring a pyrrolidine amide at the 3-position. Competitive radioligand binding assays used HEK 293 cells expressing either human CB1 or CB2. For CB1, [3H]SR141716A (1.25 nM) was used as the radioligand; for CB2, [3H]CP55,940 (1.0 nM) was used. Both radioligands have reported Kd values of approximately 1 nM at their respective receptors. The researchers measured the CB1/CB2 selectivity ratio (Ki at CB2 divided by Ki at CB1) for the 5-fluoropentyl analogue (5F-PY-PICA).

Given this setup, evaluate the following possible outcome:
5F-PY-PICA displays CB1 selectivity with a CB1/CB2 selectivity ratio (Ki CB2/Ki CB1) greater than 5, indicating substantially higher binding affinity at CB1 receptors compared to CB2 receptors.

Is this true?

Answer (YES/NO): NO